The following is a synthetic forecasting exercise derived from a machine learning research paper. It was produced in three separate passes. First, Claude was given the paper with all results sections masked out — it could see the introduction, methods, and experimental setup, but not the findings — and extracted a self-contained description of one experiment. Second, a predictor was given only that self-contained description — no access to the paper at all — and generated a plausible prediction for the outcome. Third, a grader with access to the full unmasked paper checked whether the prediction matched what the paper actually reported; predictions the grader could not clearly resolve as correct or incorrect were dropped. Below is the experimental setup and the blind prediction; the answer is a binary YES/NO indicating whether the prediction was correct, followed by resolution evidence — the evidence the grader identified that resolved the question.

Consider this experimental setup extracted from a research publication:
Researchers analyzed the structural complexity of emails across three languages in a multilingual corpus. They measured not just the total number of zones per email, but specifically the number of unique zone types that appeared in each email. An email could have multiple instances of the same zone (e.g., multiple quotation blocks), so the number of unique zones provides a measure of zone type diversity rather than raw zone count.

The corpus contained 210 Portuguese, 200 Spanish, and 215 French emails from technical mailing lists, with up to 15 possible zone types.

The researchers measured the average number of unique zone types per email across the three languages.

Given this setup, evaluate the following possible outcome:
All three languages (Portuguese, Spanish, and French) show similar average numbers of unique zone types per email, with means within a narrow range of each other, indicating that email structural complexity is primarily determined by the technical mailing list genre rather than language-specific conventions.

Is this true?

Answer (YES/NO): NO